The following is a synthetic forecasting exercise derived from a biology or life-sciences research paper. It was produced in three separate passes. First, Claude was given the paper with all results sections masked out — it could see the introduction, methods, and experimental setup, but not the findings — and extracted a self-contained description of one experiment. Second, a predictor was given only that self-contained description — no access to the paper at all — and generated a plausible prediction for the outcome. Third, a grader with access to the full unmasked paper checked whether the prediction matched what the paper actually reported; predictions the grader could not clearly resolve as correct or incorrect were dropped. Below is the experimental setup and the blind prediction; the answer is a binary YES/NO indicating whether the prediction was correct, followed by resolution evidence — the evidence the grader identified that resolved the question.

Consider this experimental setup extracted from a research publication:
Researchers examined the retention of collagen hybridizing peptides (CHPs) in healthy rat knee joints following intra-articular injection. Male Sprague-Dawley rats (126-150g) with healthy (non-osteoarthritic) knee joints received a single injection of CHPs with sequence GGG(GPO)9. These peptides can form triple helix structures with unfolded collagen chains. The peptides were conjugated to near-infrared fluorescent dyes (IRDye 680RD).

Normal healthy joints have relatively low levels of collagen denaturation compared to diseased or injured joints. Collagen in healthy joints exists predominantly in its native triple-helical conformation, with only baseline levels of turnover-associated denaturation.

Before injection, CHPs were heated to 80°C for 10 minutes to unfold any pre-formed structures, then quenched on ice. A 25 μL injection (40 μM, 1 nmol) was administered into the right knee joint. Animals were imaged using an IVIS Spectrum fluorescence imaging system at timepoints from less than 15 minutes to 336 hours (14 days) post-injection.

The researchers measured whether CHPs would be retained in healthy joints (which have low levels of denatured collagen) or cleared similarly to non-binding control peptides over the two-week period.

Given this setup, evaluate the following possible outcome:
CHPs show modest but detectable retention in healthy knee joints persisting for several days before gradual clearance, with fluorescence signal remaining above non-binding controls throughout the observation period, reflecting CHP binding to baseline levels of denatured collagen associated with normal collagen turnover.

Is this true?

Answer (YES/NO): NO